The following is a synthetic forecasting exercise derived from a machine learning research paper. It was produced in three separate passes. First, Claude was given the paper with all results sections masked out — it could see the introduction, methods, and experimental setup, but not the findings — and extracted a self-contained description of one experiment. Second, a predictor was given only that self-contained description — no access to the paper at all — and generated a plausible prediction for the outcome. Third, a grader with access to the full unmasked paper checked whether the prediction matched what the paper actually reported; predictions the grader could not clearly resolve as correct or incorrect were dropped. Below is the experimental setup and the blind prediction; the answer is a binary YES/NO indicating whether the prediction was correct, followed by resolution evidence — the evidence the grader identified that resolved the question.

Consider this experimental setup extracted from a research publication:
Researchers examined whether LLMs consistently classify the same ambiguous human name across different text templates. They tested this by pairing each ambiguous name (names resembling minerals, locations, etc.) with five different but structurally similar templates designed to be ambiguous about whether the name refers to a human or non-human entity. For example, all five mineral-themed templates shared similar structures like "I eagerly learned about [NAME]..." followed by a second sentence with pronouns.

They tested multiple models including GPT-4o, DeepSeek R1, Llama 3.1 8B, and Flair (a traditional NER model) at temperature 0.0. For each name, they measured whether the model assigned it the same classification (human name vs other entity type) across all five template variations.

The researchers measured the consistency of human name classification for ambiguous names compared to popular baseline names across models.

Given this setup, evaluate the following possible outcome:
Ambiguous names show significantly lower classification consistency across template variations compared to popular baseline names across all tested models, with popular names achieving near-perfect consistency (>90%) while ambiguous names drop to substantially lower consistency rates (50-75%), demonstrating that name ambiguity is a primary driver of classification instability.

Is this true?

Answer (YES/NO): NO